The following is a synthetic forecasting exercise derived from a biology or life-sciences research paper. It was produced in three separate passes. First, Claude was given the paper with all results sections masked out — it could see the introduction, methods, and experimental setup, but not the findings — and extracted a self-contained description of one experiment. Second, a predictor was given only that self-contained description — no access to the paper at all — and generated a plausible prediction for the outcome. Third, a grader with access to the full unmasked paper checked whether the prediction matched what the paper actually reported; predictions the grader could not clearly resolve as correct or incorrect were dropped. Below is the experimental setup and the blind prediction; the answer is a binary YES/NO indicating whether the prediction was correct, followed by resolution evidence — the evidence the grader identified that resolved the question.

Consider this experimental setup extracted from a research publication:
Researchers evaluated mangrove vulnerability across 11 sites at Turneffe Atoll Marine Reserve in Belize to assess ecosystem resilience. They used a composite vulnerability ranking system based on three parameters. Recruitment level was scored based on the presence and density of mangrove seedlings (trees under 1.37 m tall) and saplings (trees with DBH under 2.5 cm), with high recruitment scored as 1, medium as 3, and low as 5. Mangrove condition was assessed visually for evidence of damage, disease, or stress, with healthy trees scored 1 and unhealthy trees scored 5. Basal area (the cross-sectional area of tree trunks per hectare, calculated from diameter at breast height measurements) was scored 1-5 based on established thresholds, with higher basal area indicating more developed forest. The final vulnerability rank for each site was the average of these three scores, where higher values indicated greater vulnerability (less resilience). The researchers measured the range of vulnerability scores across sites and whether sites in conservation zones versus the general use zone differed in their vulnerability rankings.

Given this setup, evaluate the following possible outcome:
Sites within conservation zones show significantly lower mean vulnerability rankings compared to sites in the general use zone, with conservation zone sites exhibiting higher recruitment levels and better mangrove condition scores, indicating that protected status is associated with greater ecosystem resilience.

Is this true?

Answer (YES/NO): NO